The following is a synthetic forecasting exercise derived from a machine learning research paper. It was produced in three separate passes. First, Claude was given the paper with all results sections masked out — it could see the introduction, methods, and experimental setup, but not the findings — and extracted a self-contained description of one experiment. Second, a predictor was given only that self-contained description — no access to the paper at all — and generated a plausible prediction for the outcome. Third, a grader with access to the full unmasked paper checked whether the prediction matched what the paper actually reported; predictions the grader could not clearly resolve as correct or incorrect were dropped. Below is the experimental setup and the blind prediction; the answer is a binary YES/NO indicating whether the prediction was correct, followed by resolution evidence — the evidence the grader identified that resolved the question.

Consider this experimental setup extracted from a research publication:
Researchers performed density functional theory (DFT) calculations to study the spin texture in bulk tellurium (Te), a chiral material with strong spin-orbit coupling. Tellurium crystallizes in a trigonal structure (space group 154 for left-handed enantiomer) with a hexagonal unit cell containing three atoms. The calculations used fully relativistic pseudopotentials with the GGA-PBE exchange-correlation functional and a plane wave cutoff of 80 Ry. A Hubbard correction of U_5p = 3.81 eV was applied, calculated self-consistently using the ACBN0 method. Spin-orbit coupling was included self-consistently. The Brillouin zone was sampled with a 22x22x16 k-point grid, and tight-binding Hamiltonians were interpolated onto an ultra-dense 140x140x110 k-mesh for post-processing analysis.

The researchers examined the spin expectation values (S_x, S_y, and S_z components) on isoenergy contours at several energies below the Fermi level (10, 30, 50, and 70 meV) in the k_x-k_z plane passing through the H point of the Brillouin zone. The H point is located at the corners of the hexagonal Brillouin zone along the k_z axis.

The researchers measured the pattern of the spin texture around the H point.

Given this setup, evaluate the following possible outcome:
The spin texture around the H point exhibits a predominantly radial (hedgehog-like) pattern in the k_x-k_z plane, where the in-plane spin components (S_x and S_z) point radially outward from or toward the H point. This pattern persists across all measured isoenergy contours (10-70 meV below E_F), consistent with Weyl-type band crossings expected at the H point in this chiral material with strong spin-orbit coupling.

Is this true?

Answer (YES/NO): YES